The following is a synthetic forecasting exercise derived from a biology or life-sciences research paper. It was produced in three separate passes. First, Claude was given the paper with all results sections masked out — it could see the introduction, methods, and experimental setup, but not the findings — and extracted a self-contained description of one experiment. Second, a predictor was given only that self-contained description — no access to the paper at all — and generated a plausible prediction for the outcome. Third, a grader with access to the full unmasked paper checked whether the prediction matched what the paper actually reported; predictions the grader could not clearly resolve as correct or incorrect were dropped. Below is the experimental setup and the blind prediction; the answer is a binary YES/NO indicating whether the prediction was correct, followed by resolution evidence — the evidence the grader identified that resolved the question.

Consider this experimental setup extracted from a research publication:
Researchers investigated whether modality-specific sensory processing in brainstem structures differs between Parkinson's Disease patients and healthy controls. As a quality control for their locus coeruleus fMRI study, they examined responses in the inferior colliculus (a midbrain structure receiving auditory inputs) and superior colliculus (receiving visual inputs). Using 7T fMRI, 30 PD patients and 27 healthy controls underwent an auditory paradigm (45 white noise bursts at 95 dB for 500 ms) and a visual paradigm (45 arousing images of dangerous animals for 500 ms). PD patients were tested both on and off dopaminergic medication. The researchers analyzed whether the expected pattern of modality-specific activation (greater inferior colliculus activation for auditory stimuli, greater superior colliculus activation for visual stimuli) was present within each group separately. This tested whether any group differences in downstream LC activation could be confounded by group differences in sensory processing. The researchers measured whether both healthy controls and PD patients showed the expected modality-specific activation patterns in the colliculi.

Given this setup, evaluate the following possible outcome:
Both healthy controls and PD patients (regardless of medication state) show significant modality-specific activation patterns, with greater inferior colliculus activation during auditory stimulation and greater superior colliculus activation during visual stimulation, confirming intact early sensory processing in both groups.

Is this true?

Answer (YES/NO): YES